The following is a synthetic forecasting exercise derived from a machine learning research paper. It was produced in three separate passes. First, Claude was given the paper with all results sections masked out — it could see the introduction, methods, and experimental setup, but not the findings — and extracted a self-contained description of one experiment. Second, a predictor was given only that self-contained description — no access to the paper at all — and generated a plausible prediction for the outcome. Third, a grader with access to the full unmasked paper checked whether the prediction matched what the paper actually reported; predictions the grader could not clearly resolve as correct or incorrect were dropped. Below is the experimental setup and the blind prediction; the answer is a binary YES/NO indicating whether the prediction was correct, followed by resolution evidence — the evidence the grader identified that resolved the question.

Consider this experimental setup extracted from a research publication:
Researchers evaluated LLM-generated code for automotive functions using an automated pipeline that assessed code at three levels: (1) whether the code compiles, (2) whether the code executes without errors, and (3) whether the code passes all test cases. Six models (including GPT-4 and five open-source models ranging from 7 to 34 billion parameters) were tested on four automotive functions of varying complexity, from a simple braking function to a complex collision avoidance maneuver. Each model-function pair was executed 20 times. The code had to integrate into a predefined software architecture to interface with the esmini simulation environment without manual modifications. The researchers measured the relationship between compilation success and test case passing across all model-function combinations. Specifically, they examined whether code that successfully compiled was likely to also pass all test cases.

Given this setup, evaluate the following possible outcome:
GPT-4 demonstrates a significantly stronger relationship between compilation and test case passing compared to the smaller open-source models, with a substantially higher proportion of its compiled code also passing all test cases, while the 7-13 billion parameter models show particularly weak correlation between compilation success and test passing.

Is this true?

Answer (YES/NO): NO